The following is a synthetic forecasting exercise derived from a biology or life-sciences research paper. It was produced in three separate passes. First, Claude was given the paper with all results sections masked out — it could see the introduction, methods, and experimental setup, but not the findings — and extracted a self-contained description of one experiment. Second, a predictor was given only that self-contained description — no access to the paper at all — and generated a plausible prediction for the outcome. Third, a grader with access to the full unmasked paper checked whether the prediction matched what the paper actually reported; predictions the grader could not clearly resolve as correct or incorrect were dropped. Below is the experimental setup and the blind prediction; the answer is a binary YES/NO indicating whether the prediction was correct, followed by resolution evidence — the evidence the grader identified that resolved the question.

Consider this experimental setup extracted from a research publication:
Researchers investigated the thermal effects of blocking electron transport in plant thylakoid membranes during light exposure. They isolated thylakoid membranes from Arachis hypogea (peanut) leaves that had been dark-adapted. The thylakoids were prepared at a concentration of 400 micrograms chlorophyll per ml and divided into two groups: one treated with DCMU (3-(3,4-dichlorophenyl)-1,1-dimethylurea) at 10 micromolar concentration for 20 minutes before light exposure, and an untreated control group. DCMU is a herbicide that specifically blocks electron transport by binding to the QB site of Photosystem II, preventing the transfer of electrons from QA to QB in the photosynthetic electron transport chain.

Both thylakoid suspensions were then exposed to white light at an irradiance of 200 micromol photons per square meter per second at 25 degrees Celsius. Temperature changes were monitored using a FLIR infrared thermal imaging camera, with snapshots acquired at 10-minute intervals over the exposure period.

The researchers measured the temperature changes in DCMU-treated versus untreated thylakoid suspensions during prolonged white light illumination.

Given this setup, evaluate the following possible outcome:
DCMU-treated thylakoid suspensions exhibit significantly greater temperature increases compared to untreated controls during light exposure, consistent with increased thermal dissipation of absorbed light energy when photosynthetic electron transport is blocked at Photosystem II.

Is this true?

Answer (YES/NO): NO